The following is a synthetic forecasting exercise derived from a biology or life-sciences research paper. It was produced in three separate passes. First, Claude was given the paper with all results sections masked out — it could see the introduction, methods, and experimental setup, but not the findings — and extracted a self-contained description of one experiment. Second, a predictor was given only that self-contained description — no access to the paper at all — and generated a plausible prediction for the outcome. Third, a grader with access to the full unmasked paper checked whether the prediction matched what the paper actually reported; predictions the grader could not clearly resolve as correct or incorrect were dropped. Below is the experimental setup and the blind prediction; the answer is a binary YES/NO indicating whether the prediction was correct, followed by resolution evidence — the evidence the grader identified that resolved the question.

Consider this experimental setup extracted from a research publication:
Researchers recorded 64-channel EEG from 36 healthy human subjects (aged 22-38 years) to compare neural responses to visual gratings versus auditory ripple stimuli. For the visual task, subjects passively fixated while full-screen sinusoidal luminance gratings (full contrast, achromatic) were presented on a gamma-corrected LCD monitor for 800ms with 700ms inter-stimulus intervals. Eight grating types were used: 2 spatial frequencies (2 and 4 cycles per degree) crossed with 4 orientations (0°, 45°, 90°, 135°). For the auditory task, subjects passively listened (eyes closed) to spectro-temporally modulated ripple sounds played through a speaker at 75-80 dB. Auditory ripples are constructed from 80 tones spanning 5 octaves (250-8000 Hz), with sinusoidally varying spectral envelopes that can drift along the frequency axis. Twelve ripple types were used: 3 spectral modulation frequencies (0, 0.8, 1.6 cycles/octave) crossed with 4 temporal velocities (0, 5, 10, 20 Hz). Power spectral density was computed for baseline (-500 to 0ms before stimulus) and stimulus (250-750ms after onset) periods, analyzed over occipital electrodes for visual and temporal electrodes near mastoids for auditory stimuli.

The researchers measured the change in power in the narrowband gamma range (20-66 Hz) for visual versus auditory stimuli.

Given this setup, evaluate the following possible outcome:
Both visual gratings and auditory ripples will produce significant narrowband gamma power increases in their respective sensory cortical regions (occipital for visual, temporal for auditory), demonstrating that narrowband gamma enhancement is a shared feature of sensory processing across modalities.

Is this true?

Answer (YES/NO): NO